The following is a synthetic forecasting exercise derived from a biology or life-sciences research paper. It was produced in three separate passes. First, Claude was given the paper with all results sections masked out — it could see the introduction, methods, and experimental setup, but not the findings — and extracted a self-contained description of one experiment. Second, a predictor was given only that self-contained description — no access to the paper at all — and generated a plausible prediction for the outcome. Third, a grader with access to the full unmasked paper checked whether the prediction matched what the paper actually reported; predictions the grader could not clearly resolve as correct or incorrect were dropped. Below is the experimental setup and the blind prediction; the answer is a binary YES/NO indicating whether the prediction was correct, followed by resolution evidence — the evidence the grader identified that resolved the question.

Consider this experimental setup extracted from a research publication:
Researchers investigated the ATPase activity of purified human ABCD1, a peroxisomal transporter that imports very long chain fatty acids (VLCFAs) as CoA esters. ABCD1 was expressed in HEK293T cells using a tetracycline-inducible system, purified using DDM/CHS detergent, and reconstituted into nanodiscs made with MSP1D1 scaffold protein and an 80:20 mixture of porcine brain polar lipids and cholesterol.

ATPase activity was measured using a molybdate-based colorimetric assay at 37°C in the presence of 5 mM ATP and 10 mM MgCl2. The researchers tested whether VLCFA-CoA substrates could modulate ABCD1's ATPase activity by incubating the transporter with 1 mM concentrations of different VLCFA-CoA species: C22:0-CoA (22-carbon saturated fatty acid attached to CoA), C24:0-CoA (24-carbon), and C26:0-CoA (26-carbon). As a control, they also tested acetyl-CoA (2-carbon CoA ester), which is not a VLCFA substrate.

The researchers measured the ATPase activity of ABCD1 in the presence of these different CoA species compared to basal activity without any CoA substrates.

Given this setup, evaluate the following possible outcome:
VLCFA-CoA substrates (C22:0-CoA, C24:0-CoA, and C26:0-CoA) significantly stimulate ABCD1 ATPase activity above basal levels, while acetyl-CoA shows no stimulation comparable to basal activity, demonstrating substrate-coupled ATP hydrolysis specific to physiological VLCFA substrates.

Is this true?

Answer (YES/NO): NO